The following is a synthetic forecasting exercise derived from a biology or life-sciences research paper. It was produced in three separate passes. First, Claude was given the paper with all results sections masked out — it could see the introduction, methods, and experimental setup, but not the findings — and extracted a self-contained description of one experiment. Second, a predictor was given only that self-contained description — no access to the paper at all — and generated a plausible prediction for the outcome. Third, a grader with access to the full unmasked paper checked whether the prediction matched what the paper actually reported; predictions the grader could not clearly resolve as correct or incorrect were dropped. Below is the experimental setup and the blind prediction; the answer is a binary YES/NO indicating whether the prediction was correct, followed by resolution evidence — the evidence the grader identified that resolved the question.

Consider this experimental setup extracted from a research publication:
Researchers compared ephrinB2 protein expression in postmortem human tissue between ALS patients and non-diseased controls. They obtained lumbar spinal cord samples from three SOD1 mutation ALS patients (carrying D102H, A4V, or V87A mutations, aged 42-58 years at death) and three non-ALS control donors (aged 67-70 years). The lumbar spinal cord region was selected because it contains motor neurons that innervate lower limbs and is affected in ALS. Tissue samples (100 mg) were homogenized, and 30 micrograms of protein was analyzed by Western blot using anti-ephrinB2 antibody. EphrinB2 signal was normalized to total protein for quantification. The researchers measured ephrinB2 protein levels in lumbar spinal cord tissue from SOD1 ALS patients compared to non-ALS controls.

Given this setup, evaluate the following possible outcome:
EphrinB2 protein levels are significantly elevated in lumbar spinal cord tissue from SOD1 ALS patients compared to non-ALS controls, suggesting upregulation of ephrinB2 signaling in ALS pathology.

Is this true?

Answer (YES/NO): NO